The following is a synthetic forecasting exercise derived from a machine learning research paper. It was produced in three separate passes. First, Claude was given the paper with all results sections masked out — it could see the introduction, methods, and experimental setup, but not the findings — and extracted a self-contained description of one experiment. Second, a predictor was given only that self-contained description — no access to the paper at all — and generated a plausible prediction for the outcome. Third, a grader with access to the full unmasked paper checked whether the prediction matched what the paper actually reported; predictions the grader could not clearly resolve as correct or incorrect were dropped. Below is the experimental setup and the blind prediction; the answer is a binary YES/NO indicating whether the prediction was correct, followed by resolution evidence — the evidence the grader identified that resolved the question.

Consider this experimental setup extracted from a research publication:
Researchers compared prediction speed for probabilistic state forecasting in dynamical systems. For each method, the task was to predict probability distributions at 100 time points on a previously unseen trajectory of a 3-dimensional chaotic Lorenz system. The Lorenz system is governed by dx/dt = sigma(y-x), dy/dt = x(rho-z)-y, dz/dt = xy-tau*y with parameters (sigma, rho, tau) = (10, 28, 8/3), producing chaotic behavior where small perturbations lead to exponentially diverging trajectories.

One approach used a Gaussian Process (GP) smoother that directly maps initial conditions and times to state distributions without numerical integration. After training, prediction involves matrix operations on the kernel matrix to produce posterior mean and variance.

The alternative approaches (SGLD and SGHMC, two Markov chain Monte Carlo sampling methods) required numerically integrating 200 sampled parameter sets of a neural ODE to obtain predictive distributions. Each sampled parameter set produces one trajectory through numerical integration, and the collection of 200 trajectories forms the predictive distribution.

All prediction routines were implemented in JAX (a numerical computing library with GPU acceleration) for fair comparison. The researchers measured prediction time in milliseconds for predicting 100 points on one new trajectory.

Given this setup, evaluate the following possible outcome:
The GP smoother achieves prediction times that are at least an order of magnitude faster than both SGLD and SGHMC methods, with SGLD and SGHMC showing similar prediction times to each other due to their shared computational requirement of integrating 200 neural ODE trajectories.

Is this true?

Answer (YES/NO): YES